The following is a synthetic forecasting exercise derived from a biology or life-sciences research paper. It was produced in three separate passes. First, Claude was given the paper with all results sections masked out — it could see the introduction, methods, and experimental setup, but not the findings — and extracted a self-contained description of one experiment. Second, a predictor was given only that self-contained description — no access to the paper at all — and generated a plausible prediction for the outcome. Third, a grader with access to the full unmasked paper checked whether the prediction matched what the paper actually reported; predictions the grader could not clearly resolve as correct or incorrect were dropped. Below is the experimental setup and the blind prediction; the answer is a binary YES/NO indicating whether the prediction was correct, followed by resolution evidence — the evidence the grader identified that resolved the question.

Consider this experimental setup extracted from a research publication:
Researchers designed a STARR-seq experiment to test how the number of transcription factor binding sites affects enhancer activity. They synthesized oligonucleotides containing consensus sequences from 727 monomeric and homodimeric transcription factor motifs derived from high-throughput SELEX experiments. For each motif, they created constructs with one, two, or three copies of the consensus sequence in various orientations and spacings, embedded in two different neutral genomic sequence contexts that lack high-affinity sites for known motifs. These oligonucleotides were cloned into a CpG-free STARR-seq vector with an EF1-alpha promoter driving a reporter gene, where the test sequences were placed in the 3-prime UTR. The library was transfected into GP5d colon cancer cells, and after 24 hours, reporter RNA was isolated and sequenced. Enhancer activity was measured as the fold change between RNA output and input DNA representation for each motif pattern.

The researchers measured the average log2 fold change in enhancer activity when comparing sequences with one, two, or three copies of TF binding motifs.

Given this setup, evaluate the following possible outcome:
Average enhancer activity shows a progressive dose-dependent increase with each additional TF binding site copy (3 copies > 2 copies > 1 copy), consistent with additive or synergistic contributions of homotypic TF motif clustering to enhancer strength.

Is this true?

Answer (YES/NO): YES